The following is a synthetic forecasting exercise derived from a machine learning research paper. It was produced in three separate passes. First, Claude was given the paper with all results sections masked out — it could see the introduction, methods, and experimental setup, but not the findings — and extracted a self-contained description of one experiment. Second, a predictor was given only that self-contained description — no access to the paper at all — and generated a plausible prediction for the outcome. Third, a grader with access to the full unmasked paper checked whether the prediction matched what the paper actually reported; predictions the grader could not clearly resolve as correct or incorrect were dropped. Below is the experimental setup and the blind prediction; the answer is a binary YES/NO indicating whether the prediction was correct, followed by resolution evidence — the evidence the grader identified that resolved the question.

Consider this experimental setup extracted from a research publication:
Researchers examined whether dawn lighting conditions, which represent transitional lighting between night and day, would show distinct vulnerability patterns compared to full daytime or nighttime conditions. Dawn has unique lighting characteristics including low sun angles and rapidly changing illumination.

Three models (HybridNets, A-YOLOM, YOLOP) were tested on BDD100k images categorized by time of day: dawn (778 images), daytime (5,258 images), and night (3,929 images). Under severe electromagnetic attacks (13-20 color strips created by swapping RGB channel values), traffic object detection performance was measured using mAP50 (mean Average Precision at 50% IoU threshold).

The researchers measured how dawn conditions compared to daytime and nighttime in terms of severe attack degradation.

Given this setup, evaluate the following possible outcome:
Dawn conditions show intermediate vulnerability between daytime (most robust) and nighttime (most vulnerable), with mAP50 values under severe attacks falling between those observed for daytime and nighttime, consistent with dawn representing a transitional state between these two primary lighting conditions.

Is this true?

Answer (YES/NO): NO